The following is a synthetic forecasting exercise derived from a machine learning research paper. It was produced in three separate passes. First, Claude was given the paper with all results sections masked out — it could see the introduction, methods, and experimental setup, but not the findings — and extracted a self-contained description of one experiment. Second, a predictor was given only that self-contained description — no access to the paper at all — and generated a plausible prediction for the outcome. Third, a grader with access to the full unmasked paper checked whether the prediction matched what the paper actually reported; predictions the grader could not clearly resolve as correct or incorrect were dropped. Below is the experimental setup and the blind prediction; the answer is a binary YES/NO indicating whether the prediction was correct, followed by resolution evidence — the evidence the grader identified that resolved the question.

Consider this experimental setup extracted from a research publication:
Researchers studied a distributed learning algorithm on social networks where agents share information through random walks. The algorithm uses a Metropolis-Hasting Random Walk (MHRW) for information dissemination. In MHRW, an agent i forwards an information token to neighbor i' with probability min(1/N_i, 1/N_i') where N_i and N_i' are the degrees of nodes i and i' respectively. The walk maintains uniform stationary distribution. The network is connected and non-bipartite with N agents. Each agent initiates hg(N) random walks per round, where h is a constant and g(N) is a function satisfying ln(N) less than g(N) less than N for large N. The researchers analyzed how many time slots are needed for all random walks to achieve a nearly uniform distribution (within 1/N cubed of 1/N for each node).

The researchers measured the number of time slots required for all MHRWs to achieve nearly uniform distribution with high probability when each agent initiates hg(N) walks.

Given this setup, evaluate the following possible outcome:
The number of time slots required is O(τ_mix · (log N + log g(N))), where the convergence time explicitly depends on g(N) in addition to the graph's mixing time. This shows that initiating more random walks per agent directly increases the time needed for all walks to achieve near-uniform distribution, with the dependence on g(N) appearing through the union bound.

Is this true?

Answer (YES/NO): NO